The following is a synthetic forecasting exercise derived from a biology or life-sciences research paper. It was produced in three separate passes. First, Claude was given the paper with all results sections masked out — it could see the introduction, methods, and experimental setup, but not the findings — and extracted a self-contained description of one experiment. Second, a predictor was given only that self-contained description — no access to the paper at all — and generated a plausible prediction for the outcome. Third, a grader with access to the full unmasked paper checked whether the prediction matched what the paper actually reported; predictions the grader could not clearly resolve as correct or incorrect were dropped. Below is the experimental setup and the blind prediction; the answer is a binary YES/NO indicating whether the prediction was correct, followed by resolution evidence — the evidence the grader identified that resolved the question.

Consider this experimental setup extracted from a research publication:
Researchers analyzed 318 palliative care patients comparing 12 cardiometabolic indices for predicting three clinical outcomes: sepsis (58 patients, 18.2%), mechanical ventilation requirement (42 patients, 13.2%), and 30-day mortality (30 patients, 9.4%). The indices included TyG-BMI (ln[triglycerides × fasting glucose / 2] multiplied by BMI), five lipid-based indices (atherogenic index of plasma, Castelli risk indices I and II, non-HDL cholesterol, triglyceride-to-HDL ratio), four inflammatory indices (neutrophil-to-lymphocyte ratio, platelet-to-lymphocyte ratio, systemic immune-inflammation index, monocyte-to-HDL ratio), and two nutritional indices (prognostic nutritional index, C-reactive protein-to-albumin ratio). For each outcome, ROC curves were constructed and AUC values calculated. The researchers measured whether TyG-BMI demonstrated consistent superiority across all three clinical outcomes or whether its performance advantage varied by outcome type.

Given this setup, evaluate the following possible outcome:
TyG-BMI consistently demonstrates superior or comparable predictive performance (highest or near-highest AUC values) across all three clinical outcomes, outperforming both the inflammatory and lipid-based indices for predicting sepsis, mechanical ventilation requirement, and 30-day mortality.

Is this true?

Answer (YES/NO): YES